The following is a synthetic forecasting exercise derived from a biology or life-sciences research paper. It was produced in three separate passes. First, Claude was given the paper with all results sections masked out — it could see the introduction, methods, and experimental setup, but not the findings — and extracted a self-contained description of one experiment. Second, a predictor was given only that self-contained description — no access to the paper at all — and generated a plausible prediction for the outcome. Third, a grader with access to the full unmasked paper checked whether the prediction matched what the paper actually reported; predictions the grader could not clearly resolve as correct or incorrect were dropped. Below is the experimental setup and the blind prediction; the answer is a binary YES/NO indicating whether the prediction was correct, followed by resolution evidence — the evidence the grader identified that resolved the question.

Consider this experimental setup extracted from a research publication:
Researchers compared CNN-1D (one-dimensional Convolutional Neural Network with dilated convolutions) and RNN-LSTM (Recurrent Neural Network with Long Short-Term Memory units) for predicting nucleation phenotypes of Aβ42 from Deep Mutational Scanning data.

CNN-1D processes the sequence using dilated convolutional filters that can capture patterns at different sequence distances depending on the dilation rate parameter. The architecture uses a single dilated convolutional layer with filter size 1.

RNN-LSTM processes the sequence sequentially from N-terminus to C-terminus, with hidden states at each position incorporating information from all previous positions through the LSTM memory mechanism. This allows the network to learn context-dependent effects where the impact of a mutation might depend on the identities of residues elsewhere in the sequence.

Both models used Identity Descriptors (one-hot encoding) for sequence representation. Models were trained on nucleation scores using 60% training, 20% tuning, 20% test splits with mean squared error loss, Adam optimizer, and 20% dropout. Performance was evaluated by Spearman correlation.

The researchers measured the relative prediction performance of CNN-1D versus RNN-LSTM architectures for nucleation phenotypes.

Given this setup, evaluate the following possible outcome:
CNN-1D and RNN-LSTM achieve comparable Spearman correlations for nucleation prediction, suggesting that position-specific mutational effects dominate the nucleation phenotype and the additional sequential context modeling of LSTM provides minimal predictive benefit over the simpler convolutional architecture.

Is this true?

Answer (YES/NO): YES